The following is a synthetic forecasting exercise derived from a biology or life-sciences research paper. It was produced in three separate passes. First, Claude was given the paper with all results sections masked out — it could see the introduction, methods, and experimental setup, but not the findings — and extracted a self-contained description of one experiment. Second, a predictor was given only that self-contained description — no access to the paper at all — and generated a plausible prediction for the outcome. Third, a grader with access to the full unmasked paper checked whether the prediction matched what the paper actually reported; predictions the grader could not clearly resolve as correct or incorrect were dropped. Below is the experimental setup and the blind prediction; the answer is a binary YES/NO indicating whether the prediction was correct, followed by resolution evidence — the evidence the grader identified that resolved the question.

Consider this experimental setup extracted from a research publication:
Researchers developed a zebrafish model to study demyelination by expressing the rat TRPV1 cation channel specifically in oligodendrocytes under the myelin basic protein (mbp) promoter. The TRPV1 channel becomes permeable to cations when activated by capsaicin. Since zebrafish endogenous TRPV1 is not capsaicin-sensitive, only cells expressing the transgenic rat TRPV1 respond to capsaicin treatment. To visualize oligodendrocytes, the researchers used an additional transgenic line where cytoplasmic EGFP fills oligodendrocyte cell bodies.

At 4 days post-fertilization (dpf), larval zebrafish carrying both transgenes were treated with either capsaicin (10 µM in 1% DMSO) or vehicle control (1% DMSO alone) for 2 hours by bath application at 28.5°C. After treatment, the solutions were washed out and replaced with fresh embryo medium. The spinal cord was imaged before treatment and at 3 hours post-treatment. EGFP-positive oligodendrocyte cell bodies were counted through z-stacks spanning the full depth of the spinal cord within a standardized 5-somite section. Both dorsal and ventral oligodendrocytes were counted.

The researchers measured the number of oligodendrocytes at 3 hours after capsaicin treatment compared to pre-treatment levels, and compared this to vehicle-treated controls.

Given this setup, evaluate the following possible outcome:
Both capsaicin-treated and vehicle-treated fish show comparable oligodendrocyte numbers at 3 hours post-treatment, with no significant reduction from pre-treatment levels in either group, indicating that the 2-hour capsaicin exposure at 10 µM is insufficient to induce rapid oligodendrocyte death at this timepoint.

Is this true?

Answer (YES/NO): NO